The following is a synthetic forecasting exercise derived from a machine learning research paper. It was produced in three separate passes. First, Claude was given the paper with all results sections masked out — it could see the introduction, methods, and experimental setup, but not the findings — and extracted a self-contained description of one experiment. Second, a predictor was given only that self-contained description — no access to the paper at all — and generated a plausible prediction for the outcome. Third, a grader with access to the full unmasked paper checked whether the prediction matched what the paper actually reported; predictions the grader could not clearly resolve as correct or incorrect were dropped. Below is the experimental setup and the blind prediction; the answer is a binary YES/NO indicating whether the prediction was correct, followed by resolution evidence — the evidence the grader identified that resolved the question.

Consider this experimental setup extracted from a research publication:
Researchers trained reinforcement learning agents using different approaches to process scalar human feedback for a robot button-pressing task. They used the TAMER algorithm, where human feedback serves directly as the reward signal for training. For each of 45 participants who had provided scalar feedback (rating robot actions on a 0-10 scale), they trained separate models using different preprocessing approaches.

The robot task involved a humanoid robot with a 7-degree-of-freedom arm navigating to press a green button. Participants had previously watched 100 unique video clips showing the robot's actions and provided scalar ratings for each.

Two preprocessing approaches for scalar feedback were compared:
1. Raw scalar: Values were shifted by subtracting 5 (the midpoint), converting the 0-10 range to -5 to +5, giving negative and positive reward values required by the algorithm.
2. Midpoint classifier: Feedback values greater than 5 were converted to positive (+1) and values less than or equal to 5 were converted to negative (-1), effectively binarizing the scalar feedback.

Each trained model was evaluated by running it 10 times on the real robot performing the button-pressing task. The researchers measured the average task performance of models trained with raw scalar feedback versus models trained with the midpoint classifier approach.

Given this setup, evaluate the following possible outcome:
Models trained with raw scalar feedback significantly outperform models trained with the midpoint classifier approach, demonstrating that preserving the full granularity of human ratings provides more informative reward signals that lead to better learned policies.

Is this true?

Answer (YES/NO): NO